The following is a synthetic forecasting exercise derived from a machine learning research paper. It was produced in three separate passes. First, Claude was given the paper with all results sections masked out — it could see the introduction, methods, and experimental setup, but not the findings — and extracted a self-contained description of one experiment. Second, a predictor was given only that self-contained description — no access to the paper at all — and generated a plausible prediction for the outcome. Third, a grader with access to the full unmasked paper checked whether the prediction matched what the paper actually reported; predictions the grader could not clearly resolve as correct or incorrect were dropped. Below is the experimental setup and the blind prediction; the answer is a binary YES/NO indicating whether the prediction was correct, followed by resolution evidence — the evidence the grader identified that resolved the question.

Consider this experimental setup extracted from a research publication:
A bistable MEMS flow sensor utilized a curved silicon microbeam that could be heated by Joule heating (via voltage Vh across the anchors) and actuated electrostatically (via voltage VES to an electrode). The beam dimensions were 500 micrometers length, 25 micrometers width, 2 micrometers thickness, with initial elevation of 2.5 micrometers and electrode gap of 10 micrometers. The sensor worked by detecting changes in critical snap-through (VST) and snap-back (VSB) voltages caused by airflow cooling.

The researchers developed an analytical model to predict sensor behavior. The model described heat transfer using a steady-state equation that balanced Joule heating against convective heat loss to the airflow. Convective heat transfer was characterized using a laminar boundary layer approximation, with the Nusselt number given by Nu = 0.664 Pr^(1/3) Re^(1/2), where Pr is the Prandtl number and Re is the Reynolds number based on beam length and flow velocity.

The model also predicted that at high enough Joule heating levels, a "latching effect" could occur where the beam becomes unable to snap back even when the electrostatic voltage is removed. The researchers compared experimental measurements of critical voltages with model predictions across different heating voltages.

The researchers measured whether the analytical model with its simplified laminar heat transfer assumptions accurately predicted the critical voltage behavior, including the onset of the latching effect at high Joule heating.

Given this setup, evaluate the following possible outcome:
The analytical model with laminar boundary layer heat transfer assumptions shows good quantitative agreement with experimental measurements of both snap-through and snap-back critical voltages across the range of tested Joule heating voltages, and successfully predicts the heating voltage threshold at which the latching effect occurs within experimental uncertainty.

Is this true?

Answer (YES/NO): NO